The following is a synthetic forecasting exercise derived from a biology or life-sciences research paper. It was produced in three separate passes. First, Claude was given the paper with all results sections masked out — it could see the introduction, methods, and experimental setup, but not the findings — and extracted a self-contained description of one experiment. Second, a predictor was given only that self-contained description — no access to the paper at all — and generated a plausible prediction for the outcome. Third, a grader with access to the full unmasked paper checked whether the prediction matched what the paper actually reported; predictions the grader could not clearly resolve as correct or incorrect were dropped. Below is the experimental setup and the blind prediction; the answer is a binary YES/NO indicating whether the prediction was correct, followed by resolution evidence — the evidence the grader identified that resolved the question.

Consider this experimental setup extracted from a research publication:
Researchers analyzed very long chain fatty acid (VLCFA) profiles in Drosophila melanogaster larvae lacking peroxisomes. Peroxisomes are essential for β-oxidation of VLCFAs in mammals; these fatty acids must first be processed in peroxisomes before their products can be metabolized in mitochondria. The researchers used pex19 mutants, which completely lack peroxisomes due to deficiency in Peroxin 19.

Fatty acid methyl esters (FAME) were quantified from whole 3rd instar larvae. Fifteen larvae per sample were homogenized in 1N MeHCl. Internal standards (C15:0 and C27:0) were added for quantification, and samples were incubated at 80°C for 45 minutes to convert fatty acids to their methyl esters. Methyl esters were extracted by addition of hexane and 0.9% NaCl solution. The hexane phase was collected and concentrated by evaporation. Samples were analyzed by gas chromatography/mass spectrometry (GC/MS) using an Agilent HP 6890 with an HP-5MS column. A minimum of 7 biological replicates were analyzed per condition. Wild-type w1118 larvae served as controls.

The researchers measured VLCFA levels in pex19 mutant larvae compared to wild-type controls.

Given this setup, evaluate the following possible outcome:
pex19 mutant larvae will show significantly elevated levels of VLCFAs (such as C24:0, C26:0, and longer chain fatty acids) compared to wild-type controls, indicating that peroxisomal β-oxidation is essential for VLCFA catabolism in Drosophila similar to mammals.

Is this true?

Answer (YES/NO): YES